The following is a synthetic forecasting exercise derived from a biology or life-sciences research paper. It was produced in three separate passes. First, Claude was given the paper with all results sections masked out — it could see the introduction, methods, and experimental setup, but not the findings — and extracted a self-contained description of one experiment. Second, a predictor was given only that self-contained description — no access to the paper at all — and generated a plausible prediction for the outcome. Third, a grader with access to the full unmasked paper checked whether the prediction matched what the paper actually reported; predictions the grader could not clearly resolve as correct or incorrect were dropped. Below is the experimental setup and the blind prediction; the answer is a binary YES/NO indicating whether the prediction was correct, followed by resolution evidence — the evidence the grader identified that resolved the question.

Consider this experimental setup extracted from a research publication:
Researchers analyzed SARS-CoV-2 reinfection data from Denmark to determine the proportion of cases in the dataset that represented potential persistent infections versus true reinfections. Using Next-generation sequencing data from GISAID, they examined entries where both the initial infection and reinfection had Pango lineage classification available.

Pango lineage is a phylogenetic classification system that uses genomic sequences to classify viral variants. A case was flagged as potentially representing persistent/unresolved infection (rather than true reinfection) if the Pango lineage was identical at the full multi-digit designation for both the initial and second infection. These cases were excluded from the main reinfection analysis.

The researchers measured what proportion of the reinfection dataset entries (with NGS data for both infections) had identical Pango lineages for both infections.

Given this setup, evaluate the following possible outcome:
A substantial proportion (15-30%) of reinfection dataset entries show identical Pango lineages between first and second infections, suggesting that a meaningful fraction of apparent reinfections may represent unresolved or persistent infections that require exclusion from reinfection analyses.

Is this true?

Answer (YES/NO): NO